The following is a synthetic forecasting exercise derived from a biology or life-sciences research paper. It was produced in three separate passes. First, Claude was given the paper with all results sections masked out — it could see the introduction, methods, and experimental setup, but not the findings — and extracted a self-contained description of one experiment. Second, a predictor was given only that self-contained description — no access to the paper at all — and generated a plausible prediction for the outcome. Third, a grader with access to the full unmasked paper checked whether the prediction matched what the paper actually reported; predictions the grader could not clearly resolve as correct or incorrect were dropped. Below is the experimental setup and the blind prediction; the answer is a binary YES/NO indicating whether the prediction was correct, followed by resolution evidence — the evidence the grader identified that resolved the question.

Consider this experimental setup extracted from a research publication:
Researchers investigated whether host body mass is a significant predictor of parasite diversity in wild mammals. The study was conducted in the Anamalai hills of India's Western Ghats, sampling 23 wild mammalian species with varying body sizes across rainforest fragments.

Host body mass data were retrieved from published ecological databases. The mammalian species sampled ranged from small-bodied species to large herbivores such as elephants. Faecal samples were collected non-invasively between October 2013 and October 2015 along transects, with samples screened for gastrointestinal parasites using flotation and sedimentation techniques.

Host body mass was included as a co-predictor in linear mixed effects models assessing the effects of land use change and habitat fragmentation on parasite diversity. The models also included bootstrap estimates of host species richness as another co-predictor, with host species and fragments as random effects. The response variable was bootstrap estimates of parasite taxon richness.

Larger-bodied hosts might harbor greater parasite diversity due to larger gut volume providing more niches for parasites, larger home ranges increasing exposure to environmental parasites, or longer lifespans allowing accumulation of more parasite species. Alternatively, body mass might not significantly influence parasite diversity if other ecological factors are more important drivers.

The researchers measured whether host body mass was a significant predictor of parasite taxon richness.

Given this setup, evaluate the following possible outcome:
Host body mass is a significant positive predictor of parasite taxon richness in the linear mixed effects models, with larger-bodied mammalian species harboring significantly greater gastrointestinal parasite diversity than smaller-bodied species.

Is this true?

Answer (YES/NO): NO